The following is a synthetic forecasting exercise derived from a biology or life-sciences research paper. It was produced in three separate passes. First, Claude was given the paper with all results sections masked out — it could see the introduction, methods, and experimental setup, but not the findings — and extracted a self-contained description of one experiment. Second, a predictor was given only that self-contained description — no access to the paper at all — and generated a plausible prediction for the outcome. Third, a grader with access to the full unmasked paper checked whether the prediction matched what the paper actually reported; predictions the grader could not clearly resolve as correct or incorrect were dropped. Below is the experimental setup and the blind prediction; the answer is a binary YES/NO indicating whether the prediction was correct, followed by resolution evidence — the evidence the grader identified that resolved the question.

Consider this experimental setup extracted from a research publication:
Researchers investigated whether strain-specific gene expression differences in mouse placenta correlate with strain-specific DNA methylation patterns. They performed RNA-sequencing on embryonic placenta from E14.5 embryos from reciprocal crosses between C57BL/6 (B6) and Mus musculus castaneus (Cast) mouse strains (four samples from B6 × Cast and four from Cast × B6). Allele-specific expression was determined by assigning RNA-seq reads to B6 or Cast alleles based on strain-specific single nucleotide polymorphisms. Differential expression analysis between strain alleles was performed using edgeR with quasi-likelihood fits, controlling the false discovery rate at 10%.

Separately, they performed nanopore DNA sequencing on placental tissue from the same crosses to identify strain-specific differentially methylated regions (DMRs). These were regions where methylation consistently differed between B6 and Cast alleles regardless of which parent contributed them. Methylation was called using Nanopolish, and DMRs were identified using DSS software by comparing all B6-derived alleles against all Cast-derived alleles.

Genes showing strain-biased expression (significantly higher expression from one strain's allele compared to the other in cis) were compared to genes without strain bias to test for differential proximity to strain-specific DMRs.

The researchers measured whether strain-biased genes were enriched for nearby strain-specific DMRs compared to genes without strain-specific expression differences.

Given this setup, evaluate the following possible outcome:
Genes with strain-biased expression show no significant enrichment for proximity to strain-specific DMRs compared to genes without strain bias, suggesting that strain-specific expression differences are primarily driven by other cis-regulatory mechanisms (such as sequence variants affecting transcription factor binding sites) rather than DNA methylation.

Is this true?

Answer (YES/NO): YES